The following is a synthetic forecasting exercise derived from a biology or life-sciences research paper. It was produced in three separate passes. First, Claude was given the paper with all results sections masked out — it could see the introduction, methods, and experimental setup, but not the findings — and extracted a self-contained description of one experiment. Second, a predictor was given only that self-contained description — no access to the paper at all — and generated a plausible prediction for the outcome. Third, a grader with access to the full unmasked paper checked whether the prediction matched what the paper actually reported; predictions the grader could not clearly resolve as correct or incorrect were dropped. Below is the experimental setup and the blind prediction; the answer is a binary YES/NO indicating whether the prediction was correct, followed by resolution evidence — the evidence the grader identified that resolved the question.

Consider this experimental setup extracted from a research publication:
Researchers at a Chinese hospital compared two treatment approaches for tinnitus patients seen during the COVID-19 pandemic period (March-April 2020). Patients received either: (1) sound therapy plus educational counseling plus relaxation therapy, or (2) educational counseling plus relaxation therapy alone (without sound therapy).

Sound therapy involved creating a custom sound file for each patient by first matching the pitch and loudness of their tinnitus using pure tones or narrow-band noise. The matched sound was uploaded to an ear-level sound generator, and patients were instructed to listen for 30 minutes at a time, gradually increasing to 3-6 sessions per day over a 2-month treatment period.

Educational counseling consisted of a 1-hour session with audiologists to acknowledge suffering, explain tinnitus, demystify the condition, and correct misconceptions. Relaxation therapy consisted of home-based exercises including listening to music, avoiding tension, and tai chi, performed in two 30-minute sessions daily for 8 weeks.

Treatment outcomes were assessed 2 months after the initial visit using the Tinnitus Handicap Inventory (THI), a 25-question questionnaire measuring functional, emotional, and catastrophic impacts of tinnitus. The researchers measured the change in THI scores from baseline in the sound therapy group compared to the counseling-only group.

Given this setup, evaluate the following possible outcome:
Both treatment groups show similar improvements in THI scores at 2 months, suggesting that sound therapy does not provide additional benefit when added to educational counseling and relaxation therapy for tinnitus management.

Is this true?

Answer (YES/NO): NO